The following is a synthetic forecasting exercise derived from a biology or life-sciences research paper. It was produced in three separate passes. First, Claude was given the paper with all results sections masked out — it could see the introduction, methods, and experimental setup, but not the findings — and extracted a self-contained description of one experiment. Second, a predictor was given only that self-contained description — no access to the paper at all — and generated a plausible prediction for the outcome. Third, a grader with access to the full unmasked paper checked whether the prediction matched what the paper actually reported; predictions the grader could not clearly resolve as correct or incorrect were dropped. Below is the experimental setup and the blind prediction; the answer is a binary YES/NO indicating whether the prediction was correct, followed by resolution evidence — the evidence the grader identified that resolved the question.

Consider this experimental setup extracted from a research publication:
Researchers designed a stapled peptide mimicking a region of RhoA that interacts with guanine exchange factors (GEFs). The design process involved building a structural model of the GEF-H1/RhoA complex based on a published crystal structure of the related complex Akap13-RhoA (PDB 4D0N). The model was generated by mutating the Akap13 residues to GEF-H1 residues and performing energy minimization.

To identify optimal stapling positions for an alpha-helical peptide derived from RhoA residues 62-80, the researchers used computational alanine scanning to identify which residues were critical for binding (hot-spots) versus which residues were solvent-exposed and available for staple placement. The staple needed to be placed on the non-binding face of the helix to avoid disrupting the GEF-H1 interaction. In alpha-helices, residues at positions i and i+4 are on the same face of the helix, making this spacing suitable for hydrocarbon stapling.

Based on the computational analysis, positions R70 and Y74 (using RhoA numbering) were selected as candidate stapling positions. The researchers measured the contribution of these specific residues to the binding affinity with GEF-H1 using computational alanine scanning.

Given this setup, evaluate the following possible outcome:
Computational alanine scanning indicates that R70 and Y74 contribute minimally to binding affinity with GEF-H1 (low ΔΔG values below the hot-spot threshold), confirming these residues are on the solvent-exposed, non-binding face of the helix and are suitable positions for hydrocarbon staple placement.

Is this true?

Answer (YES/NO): YES